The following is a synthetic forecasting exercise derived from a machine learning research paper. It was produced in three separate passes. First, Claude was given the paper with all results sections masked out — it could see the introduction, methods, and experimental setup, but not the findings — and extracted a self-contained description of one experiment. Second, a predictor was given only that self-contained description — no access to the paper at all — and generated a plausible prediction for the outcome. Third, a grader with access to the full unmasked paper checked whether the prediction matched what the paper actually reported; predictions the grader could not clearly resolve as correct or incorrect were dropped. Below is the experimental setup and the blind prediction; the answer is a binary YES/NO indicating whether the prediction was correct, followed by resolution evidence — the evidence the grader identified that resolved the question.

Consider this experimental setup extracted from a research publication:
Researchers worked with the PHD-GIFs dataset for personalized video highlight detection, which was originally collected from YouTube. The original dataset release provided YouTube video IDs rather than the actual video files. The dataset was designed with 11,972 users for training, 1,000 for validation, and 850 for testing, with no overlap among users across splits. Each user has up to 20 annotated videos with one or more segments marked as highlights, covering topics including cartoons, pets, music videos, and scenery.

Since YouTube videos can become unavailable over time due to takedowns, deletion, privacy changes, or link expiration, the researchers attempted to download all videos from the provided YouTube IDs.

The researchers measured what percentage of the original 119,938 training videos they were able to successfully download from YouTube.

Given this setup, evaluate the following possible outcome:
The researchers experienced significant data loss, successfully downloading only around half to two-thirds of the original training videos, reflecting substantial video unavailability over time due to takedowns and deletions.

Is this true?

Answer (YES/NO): NO